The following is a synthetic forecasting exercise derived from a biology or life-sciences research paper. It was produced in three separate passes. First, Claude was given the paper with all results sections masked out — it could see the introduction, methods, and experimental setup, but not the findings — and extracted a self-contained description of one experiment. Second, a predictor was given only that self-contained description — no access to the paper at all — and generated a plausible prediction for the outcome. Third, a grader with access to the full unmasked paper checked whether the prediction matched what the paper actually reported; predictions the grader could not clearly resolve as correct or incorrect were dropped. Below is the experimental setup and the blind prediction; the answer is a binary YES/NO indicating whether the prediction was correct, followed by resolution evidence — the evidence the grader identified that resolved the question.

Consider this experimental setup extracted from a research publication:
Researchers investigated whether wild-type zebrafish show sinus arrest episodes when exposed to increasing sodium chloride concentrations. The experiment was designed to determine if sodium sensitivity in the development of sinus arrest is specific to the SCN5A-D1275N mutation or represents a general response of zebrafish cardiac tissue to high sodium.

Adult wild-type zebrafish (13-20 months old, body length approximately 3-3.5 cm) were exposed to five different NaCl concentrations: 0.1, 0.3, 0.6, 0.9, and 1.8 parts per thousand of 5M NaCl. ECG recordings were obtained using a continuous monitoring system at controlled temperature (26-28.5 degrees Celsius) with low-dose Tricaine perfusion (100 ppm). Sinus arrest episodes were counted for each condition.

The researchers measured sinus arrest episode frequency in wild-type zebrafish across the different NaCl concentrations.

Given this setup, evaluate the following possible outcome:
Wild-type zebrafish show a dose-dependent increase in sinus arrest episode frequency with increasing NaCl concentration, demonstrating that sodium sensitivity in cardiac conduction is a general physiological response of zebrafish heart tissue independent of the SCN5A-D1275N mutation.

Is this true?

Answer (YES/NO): NO